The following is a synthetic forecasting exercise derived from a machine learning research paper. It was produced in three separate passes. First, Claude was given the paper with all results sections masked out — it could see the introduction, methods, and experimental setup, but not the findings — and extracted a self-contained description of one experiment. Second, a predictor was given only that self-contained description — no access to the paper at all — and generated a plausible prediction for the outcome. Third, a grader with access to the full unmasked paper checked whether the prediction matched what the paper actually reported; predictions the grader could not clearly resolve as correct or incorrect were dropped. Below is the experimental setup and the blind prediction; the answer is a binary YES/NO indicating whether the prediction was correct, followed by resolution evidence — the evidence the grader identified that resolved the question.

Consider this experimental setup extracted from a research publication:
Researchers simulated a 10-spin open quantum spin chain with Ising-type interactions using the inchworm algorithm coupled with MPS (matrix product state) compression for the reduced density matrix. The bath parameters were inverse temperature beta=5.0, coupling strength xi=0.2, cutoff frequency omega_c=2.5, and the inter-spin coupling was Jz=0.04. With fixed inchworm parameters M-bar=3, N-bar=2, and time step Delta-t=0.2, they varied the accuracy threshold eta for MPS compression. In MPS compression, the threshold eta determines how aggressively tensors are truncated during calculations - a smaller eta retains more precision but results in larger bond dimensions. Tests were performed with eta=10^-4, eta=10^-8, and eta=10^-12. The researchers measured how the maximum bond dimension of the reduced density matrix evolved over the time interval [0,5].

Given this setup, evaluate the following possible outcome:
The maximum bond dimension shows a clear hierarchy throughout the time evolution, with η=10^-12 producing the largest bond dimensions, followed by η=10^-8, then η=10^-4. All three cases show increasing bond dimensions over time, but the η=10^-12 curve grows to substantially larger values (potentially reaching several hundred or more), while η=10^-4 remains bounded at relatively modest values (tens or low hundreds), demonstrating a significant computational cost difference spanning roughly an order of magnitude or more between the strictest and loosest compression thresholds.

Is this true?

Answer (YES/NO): NO